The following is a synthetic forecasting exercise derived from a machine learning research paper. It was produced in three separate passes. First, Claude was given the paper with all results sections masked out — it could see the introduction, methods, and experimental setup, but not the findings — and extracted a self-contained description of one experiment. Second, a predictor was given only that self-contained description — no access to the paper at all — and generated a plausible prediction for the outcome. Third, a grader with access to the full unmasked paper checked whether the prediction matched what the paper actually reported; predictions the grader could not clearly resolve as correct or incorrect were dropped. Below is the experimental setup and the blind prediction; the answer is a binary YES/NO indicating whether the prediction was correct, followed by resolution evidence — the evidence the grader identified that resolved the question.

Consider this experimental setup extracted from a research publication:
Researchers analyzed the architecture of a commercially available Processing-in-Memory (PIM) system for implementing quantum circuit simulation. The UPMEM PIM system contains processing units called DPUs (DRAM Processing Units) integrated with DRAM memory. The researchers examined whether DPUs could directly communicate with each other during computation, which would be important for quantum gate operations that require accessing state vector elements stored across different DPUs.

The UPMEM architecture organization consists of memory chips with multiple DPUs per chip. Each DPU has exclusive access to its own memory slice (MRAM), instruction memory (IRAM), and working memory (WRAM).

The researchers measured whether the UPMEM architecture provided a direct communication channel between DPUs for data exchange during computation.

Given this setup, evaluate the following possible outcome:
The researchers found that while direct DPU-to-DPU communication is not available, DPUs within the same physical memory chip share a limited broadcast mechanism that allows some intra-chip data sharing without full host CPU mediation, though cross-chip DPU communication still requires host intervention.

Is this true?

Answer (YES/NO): NO